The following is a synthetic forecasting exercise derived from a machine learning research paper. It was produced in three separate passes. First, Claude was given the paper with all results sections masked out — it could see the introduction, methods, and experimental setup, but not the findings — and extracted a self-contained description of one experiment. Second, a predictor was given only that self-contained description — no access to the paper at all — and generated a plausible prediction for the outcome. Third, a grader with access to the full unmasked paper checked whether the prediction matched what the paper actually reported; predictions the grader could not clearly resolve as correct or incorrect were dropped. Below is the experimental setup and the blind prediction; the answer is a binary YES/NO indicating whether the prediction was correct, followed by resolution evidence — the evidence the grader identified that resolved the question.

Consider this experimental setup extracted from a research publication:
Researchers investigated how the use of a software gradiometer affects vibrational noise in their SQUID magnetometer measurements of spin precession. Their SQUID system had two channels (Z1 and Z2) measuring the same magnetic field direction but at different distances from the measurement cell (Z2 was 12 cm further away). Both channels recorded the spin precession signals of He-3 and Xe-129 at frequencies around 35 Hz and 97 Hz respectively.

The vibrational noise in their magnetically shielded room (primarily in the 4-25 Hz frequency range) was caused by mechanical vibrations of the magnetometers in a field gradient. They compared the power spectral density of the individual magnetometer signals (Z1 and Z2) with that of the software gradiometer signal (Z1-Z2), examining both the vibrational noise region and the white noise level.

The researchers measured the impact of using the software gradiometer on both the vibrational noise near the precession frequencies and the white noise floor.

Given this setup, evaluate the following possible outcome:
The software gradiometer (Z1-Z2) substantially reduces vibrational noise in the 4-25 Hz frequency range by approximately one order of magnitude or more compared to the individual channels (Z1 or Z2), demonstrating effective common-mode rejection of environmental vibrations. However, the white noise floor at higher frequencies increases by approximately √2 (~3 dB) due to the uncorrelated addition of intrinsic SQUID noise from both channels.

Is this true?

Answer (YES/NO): NO